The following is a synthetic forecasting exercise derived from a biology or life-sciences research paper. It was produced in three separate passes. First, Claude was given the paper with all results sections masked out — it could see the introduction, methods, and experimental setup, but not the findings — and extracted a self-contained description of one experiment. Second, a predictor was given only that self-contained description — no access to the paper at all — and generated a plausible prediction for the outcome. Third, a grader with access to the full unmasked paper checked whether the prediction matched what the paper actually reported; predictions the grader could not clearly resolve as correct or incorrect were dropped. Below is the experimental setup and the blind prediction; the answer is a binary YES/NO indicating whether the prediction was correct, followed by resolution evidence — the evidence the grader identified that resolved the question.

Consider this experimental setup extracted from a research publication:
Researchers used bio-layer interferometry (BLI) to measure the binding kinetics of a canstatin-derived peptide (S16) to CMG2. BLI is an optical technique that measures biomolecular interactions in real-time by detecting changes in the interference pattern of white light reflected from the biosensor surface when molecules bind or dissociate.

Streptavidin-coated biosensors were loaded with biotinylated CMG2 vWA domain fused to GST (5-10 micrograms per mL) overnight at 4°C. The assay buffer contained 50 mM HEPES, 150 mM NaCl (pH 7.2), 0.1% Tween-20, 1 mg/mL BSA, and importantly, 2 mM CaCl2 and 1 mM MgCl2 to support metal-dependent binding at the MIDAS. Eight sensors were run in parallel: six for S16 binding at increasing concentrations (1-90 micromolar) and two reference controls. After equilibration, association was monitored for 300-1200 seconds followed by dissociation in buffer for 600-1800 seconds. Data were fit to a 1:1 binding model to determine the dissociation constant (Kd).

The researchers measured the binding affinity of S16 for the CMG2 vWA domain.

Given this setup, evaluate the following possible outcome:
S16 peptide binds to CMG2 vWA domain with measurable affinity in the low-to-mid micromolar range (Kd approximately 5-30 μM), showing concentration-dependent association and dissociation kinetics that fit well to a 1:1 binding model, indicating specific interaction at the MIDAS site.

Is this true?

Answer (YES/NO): NO